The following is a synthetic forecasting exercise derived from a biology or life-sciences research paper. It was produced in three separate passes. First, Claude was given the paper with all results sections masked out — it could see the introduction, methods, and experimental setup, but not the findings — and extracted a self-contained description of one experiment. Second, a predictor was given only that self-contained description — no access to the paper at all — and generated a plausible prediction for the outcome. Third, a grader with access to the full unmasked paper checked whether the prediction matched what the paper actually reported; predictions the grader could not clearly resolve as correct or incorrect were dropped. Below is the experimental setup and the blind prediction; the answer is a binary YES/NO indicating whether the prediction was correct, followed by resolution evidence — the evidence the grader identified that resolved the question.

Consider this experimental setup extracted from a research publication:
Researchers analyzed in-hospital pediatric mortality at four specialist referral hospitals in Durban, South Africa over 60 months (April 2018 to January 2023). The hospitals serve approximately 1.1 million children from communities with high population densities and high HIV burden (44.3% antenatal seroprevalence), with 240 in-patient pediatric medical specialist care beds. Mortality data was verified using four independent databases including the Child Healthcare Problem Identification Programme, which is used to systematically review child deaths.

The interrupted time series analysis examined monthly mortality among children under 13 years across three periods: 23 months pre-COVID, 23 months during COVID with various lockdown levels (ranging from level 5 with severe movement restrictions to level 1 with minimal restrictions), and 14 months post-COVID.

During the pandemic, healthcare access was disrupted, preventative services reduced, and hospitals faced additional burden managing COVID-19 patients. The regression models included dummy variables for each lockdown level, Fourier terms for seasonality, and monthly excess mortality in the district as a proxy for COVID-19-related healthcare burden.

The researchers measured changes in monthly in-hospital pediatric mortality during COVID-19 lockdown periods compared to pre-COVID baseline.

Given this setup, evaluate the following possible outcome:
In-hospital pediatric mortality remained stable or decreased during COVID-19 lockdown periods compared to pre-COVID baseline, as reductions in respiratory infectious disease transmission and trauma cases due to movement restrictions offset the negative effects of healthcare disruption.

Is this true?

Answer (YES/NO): NO